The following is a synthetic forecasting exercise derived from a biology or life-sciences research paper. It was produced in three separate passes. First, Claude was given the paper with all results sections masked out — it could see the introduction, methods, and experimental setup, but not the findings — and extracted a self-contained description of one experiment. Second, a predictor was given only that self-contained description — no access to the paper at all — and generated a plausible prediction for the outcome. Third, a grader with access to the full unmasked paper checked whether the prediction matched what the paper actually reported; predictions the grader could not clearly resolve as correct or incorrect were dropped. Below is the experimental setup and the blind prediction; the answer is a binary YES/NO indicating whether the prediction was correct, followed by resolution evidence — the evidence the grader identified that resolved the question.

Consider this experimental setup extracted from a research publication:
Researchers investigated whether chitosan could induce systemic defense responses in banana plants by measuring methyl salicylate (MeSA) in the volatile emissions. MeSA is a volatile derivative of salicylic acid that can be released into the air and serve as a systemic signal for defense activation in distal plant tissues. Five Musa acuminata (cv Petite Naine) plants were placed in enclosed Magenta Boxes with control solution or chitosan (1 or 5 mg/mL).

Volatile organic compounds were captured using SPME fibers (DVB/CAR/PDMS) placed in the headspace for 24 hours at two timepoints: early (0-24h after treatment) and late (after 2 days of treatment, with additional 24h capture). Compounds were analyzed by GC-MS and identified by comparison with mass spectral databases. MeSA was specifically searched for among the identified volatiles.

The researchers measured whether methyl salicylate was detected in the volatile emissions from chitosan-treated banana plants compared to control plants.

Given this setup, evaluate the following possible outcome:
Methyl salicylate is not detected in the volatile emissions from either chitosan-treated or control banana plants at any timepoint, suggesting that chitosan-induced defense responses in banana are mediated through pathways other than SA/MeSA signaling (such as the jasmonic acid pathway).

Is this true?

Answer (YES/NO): NO